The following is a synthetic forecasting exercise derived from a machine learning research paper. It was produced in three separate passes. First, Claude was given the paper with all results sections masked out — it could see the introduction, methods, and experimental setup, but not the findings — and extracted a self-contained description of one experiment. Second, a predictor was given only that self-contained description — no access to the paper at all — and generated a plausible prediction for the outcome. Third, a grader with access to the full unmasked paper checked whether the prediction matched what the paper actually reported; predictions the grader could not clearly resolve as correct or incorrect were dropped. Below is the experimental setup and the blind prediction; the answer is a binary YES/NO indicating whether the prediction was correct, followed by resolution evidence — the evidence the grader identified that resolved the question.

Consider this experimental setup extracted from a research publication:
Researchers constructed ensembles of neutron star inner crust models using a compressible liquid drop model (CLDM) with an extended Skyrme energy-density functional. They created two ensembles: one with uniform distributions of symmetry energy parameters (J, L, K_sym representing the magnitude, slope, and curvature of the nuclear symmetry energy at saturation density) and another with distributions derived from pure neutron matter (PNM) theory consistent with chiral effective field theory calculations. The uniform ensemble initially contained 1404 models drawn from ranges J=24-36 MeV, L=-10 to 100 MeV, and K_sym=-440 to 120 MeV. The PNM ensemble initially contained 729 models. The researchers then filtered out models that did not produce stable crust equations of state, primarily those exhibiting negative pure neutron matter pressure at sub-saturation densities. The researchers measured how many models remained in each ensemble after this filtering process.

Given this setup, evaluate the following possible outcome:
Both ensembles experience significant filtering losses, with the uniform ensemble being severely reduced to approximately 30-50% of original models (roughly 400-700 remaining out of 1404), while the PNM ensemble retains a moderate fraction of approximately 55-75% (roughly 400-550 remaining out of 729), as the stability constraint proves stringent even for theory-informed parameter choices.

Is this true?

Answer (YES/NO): NO